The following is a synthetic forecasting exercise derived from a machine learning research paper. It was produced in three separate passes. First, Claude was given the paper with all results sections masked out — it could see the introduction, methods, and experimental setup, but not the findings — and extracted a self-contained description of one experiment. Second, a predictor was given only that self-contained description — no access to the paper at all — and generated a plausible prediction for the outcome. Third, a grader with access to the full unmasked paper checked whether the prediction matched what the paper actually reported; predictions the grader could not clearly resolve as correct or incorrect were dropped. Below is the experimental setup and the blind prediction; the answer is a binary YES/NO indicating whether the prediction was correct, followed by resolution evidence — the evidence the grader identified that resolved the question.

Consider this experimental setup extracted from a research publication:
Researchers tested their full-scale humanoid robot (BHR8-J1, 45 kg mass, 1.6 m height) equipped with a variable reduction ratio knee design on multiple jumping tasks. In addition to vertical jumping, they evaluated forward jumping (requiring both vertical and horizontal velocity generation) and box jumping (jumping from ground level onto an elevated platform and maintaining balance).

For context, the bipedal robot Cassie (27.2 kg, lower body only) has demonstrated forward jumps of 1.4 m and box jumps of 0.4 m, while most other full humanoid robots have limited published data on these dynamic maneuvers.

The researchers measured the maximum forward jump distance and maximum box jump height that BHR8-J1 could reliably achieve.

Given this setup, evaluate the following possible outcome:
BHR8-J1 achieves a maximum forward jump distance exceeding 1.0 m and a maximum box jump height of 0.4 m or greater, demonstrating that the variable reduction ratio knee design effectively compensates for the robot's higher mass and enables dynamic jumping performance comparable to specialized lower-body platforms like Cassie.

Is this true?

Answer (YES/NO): YES